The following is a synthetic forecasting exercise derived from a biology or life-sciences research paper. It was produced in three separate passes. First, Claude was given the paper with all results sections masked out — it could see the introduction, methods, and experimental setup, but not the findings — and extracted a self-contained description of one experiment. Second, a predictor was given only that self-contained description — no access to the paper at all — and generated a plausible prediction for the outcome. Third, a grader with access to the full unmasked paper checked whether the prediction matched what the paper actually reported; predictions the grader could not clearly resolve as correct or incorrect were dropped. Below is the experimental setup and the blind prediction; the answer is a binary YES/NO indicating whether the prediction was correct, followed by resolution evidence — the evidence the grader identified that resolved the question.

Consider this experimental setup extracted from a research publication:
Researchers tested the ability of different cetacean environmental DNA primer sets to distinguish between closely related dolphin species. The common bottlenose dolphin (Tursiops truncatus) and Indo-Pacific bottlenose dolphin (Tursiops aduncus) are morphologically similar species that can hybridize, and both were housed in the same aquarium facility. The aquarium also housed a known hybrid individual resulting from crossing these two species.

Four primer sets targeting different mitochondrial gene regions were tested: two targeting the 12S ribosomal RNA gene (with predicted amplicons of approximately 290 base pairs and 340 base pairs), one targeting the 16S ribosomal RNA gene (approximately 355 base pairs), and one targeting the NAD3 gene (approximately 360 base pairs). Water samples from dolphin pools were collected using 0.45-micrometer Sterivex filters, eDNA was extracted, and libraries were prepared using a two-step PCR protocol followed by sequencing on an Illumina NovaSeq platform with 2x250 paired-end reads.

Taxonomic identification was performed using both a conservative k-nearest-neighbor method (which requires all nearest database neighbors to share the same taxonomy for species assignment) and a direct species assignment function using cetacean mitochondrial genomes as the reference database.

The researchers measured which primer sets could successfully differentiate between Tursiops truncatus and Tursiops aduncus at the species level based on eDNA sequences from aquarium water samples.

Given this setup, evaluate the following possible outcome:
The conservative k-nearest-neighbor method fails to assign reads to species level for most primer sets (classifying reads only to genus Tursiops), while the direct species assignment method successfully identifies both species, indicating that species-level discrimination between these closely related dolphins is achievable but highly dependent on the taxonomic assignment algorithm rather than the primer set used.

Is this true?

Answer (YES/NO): NO